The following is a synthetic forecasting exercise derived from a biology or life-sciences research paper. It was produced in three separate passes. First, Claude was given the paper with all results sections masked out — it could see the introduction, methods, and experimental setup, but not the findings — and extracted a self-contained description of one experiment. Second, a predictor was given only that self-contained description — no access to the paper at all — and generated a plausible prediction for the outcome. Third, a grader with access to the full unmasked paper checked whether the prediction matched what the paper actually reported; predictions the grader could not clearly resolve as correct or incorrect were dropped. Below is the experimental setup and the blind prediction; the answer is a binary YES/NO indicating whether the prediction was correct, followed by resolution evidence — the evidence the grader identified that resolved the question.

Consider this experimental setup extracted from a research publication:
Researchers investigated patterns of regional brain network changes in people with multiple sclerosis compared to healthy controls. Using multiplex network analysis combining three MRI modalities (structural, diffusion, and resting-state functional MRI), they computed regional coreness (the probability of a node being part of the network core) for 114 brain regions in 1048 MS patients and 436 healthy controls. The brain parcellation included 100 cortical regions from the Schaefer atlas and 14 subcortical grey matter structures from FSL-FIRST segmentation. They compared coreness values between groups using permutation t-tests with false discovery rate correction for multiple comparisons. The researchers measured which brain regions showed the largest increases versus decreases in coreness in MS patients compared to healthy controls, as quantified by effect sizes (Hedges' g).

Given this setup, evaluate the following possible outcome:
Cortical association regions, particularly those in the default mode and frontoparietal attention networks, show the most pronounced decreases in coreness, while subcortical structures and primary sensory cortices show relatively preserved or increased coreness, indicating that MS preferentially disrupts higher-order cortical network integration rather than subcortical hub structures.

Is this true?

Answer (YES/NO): NO